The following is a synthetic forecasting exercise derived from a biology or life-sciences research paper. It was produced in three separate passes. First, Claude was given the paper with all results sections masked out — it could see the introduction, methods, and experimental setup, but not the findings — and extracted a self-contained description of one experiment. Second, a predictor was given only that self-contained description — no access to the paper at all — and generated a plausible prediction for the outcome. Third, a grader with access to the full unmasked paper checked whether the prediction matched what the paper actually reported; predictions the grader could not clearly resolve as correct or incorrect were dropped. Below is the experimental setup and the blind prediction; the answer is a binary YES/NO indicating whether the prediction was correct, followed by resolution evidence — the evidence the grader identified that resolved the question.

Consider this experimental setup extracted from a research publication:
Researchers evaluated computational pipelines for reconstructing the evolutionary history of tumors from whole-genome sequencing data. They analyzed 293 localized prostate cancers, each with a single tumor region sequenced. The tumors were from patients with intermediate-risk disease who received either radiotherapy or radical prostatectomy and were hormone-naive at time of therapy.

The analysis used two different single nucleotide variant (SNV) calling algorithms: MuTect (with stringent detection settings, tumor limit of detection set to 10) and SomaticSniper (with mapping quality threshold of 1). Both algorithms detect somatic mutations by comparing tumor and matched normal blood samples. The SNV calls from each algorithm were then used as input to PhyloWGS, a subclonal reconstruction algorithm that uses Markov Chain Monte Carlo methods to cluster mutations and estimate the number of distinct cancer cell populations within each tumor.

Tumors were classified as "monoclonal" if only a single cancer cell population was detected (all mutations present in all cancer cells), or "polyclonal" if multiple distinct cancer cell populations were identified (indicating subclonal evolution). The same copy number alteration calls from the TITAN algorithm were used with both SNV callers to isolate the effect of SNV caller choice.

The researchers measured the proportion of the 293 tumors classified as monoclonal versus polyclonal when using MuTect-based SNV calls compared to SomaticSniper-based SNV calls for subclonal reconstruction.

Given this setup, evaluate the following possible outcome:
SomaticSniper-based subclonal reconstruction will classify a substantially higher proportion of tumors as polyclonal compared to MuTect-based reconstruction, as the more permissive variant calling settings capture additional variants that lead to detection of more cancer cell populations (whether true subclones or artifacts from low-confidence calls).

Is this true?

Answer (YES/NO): NO